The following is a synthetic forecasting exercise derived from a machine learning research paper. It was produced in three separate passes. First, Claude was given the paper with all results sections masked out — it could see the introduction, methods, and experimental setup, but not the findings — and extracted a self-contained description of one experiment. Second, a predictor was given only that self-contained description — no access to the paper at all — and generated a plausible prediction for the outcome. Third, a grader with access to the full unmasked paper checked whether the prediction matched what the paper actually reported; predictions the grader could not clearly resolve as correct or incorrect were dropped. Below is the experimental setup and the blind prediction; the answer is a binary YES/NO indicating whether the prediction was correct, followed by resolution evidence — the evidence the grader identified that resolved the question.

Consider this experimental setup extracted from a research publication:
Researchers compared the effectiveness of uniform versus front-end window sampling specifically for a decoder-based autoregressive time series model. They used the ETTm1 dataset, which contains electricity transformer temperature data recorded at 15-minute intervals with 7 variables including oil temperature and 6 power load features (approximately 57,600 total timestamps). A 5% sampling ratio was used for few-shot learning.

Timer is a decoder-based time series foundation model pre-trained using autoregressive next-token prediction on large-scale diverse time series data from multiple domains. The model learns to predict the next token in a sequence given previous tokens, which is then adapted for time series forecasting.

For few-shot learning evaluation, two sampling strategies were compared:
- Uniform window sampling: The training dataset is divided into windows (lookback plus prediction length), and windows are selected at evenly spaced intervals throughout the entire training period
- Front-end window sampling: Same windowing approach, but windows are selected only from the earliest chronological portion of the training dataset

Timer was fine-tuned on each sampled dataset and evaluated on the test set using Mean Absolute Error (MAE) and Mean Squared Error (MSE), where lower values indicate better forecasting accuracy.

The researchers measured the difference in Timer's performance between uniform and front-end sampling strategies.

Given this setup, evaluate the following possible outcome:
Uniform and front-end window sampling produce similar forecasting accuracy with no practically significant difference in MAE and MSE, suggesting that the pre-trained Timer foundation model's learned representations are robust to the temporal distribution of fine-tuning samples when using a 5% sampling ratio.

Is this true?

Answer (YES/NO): NO